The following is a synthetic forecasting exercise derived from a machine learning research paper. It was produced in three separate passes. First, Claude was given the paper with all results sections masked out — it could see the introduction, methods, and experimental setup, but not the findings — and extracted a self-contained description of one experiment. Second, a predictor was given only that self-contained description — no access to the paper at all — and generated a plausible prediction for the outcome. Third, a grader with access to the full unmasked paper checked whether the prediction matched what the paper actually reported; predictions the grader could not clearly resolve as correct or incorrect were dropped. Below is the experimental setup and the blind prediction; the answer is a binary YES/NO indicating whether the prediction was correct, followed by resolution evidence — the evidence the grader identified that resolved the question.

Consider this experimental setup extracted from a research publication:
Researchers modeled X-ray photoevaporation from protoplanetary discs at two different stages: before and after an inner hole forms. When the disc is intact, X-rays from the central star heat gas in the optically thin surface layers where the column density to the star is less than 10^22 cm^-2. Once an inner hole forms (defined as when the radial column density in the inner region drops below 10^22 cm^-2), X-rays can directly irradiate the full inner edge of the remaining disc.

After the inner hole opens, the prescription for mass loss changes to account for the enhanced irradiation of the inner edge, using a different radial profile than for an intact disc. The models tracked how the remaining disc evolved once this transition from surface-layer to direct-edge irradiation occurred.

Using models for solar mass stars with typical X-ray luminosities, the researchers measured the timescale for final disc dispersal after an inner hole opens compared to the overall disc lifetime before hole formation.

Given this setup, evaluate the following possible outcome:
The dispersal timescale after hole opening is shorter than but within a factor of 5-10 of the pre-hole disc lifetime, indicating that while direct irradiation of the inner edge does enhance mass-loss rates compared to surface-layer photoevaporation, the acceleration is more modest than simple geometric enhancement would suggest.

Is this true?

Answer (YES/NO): YES